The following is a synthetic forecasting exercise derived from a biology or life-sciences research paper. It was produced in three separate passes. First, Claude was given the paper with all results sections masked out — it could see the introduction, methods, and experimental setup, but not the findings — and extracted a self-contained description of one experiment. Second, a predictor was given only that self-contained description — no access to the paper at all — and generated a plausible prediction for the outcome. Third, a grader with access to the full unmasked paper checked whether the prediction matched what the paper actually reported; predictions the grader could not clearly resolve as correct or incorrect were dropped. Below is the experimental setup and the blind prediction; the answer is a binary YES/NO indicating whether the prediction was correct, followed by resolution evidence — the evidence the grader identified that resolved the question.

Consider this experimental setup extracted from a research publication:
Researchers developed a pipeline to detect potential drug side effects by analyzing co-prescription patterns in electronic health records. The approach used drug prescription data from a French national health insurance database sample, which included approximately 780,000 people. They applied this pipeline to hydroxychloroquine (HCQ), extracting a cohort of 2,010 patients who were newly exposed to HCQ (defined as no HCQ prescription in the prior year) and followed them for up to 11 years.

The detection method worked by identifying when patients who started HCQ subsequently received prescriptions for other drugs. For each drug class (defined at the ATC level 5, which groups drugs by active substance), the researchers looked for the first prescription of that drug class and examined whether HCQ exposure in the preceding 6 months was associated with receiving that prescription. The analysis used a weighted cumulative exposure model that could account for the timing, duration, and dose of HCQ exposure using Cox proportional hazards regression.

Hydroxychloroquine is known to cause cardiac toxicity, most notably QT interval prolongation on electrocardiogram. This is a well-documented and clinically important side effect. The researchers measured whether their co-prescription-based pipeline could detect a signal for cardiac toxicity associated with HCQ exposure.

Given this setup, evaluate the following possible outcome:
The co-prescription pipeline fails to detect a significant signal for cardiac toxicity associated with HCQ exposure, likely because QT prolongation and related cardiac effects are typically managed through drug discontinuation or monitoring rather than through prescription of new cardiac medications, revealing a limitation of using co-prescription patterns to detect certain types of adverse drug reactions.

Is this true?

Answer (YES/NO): YES